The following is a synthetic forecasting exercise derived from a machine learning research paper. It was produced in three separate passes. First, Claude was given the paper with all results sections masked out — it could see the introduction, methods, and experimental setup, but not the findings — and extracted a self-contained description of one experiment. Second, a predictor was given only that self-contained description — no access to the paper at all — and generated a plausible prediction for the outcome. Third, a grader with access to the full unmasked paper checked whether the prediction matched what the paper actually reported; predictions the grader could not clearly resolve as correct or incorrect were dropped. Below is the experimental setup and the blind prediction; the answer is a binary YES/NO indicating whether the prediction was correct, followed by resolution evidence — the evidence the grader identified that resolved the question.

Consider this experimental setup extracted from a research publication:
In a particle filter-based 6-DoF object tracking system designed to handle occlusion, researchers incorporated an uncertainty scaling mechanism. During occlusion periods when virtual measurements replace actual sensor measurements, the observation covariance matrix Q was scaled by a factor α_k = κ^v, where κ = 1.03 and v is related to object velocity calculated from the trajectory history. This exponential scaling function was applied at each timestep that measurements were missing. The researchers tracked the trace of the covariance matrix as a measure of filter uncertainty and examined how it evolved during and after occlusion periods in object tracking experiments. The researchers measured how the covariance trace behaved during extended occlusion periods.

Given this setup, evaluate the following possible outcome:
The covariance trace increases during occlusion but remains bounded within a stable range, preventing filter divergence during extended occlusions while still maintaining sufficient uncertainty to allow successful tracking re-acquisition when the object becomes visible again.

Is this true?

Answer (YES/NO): NO